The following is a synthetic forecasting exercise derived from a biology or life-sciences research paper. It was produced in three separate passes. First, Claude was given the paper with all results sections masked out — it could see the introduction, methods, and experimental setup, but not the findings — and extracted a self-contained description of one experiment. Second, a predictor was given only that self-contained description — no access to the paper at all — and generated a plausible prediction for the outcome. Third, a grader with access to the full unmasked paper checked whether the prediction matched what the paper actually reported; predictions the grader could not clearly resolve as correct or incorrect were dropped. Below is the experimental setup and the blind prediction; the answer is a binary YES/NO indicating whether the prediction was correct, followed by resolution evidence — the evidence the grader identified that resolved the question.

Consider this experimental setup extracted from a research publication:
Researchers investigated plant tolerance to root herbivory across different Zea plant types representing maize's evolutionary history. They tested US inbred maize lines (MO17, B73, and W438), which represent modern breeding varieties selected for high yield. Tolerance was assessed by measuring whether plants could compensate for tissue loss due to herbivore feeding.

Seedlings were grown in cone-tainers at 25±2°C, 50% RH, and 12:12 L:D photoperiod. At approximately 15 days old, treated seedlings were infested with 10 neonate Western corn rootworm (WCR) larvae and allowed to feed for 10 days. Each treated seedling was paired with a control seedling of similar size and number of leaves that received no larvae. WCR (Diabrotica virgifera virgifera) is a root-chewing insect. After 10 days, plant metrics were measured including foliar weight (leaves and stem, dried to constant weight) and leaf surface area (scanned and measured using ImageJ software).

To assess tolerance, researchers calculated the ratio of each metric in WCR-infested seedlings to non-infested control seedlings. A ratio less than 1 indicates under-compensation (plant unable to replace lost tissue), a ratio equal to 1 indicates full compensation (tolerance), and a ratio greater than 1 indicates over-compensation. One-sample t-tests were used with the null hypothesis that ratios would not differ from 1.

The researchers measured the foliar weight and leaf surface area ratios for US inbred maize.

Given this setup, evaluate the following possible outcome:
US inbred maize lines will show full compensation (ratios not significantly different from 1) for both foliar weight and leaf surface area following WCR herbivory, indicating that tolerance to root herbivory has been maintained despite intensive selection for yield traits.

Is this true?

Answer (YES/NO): NO